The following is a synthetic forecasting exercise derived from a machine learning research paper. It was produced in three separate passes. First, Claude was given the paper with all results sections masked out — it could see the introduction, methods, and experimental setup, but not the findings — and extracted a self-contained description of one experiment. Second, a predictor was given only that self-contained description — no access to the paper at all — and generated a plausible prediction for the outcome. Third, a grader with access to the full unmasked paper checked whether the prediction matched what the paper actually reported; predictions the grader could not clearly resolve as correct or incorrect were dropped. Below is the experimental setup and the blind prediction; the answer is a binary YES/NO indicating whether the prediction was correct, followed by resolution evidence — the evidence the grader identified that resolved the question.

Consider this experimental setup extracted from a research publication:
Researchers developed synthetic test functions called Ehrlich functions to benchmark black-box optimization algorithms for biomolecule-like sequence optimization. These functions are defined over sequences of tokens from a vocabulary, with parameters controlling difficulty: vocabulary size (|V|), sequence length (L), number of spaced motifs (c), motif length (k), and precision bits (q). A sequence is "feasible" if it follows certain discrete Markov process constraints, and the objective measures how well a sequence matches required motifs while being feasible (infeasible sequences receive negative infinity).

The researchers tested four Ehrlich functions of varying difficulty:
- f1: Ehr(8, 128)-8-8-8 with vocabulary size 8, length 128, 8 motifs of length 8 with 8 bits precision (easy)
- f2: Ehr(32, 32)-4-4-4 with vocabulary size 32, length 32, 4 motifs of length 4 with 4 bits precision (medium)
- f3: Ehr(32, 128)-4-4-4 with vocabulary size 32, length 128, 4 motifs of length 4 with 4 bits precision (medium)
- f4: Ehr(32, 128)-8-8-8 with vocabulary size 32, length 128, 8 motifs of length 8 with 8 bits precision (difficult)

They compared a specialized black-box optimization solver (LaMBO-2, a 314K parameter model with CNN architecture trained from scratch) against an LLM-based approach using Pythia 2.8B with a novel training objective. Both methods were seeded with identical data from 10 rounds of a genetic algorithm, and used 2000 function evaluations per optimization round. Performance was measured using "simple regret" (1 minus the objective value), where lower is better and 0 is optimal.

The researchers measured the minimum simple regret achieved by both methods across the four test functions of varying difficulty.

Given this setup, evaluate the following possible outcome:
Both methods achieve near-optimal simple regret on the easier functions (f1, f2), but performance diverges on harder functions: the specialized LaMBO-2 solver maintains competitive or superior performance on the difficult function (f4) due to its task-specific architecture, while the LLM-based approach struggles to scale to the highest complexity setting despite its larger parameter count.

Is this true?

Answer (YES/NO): NO